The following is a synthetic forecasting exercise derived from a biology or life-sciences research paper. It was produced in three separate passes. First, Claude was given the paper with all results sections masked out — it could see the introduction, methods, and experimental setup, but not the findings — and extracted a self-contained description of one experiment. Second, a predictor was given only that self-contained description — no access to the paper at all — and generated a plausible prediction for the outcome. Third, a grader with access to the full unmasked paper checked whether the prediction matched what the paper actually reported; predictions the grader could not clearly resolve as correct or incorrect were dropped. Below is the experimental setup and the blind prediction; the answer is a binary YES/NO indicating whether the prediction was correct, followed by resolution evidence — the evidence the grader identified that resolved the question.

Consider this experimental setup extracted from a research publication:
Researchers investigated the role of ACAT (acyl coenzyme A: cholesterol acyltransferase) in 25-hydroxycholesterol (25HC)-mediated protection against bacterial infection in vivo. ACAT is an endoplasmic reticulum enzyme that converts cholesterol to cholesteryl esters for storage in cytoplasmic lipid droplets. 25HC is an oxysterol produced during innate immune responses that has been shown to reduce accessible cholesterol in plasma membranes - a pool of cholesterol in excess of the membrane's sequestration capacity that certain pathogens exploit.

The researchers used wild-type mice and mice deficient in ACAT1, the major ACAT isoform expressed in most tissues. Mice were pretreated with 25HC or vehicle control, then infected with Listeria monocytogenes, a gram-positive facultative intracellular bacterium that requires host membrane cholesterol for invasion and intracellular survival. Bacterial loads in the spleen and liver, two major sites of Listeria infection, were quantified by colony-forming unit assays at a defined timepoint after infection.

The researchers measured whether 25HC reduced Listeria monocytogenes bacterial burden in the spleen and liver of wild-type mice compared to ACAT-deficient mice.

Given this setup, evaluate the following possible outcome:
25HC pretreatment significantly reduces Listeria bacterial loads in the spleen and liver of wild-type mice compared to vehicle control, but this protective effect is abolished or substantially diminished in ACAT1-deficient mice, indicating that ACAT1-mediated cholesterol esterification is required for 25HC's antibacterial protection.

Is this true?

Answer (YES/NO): YES